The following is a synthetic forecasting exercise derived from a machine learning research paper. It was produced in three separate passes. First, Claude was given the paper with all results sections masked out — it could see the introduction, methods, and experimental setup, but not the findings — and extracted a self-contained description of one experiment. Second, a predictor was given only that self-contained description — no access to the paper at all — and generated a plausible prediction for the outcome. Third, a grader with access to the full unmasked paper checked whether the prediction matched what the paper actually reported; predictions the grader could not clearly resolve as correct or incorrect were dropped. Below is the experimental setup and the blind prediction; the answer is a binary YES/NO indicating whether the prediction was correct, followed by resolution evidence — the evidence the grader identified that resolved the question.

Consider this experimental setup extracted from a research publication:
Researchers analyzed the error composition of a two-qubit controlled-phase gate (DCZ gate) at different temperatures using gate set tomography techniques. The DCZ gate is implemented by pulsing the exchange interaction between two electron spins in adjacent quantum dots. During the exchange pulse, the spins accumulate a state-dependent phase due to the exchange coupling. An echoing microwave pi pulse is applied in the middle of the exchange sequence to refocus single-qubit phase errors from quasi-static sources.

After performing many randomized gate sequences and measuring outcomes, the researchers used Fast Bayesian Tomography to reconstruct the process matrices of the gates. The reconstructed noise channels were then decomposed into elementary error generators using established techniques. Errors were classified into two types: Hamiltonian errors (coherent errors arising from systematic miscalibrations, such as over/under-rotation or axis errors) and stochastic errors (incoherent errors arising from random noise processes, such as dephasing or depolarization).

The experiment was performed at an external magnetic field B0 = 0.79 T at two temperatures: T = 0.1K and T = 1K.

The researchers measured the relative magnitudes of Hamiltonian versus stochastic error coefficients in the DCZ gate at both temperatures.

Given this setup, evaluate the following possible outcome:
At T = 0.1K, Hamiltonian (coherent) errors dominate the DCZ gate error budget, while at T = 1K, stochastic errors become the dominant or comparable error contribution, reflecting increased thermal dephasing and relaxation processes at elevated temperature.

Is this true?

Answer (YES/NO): NO